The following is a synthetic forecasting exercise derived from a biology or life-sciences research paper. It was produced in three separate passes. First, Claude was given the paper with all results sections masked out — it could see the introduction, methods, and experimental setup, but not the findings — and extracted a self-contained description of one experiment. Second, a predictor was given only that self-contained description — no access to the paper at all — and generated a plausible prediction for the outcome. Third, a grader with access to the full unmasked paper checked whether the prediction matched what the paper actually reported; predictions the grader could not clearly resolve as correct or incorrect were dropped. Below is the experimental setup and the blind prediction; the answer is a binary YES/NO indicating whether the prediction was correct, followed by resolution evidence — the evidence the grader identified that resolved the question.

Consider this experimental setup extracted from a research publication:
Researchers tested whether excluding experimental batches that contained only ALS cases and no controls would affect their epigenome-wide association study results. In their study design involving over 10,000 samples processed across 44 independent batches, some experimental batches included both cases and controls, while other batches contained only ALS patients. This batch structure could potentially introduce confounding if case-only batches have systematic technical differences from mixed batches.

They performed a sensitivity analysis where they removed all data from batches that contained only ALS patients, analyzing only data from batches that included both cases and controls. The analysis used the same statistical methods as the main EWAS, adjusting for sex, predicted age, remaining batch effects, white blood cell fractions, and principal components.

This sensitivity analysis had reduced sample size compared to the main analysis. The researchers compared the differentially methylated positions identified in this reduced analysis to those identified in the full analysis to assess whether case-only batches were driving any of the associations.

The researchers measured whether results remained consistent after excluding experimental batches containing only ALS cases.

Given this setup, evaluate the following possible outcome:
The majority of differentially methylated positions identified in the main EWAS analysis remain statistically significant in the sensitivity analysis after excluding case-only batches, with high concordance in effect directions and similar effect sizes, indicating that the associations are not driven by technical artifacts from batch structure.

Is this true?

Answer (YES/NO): YES